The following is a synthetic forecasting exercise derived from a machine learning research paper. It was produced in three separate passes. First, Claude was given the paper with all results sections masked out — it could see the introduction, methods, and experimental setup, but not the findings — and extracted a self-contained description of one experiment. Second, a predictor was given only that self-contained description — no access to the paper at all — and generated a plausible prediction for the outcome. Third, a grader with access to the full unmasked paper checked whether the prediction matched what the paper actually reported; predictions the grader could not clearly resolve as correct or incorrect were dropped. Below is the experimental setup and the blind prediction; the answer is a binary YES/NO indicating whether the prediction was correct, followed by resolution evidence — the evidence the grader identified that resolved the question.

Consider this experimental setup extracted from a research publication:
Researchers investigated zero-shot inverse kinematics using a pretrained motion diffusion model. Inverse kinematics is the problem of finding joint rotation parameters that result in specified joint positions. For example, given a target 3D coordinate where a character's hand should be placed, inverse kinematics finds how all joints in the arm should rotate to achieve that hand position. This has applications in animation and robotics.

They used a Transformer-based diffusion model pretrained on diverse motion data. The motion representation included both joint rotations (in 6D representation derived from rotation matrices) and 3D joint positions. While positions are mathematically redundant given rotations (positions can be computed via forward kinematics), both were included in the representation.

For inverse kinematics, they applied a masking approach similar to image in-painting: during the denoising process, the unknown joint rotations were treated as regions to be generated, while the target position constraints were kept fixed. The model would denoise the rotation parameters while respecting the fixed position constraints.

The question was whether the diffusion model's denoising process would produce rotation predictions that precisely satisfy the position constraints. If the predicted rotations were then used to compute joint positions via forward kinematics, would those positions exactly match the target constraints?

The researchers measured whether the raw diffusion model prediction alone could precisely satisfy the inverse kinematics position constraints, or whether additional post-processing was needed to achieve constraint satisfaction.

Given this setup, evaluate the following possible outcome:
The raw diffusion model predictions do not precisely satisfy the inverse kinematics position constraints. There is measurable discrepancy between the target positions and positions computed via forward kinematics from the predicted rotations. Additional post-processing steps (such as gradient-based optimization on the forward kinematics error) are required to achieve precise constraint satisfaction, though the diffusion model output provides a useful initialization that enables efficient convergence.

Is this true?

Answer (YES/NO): YES